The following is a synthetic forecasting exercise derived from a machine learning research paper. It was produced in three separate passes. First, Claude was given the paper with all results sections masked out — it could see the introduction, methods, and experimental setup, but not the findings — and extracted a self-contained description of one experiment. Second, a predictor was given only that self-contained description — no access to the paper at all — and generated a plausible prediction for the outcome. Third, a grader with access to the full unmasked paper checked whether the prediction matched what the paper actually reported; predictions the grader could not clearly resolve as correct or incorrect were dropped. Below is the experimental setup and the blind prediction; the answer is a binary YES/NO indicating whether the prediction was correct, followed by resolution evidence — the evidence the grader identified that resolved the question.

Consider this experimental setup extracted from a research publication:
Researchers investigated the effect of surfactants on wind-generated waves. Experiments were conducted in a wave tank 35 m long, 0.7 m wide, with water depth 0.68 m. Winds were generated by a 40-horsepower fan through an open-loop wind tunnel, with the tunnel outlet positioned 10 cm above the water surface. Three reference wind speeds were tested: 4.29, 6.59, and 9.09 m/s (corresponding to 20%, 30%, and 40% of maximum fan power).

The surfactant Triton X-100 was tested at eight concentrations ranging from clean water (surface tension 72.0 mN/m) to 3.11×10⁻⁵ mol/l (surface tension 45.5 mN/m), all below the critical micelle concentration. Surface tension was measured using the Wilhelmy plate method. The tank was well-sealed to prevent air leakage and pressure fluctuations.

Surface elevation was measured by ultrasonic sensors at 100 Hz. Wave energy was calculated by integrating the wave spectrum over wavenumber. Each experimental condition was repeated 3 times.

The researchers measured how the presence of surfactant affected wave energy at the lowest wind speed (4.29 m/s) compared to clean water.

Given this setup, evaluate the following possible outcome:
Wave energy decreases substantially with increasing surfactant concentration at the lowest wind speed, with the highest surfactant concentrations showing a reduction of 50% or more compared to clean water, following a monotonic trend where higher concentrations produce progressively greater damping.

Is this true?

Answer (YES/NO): NO